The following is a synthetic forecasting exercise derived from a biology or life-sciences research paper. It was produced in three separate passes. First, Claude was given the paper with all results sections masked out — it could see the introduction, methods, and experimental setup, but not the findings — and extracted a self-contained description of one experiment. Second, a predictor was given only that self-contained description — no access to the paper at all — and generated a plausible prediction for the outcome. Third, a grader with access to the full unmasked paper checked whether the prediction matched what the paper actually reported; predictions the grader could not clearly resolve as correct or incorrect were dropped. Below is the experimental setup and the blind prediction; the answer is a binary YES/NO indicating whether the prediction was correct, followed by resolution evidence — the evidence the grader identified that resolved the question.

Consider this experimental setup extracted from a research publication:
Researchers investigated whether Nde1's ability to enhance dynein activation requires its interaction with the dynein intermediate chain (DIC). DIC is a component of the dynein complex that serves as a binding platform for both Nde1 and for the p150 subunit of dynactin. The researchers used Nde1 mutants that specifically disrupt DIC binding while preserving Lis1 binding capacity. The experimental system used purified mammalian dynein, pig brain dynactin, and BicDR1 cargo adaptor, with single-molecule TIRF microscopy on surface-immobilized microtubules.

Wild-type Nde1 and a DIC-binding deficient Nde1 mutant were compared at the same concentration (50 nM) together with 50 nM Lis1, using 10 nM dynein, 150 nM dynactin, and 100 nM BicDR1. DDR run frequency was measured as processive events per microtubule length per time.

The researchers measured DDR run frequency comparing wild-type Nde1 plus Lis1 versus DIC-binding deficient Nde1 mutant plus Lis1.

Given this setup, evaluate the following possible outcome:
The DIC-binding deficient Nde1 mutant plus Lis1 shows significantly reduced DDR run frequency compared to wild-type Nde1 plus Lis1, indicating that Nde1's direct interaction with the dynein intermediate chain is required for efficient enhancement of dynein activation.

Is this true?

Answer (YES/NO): YES